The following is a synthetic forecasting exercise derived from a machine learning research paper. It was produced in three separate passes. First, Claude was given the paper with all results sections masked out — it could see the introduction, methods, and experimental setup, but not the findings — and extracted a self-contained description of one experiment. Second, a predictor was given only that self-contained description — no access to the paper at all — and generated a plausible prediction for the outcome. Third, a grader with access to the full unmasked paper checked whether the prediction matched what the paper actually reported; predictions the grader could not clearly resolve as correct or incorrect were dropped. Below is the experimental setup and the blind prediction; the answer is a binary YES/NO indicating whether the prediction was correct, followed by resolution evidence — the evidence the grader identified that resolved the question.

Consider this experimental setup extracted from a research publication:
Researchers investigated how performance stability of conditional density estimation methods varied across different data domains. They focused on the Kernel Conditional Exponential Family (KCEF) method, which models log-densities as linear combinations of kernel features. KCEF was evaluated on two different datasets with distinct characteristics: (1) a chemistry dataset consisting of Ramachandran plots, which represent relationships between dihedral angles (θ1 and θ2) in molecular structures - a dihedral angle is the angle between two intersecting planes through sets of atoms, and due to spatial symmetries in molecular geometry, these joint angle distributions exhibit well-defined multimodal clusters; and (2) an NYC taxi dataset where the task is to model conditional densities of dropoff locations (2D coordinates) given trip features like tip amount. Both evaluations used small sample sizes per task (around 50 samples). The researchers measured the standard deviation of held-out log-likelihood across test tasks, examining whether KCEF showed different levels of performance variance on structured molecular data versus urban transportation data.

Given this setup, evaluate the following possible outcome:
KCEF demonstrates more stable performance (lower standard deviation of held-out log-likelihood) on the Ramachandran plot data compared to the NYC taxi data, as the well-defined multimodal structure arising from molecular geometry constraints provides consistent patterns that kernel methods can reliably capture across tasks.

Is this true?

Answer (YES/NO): NO